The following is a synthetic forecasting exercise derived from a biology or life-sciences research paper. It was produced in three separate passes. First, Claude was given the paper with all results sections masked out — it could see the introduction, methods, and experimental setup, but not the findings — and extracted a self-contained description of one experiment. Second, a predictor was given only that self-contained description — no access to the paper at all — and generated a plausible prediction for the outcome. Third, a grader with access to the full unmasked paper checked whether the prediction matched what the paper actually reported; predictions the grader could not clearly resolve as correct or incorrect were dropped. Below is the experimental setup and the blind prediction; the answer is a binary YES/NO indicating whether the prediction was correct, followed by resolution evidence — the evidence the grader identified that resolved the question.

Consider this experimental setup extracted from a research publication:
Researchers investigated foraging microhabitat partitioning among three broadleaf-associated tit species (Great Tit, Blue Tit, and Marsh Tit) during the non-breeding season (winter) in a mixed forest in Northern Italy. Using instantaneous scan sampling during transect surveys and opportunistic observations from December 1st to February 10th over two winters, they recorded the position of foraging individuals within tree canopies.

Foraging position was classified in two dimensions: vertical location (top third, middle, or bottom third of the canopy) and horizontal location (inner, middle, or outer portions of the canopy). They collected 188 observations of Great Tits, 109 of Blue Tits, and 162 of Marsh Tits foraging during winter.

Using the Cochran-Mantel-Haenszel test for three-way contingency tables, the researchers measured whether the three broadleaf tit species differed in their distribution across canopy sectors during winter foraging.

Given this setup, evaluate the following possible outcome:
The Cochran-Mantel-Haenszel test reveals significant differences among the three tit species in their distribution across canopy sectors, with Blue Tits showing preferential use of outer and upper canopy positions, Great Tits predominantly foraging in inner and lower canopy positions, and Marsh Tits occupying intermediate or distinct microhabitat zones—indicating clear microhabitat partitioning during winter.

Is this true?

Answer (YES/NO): NO